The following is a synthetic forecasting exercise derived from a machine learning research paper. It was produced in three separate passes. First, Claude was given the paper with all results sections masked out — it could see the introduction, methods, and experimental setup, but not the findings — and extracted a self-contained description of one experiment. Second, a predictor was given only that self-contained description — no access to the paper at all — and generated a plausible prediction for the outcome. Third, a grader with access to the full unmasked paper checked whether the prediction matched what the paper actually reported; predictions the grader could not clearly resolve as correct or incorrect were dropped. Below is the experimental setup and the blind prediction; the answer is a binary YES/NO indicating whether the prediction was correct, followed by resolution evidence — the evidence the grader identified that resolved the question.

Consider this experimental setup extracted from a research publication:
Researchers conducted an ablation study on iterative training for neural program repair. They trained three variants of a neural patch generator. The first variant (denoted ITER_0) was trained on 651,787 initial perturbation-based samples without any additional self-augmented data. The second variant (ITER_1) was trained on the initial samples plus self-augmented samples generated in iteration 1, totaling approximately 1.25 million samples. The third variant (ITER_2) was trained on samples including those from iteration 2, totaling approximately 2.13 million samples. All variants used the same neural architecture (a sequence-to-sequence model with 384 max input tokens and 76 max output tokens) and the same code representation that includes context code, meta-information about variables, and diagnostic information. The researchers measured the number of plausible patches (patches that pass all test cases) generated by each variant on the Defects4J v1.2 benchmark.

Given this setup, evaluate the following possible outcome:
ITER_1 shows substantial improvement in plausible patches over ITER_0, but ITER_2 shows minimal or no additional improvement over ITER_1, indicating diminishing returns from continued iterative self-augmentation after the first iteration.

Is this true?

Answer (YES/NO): NO